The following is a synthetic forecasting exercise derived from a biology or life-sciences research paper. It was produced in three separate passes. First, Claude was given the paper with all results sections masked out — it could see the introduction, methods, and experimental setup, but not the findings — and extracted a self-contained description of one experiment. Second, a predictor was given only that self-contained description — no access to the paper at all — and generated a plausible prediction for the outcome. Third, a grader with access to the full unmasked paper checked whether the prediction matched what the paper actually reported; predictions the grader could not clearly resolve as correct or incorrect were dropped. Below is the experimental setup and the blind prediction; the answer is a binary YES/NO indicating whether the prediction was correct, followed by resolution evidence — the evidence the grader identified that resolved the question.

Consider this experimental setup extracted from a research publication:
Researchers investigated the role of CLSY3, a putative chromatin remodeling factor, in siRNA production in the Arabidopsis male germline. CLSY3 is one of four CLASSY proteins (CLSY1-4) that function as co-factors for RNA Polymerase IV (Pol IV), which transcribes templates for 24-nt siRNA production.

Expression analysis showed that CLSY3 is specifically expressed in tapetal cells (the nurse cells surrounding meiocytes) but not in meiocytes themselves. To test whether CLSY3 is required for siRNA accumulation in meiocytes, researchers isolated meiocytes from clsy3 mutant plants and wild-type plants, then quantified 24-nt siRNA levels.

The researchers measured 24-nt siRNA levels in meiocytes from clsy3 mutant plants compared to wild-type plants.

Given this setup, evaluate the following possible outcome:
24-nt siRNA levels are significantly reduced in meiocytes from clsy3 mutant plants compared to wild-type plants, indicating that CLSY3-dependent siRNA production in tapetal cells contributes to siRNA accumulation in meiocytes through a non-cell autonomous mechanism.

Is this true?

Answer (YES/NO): YES